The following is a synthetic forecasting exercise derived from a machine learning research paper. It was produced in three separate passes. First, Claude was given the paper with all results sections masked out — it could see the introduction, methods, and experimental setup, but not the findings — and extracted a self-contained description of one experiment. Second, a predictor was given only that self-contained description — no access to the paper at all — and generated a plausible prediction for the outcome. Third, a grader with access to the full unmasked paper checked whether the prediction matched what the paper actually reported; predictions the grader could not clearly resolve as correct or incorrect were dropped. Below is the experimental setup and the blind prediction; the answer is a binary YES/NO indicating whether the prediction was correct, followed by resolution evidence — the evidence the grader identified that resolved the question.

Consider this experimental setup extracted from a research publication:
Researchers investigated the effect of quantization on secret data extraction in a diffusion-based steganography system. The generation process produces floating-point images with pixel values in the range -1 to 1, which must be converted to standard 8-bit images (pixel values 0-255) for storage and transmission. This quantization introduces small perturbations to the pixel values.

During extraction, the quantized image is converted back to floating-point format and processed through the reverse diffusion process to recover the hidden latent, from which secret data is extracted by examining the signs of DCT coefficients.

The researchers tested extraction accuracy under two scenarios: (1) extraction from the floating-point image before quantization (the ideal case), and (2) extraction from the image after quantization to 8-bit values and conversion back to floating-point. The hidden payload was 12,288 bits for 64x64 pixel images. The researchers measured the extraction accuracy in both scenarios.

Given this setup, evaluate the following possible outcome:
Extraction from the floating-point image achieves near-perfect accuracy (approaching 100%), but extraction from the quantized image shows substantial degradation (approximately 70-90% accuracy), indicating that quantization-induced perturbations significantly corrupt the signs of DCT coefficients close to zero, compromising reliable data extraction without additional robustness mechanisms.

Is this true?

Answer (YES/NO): NO